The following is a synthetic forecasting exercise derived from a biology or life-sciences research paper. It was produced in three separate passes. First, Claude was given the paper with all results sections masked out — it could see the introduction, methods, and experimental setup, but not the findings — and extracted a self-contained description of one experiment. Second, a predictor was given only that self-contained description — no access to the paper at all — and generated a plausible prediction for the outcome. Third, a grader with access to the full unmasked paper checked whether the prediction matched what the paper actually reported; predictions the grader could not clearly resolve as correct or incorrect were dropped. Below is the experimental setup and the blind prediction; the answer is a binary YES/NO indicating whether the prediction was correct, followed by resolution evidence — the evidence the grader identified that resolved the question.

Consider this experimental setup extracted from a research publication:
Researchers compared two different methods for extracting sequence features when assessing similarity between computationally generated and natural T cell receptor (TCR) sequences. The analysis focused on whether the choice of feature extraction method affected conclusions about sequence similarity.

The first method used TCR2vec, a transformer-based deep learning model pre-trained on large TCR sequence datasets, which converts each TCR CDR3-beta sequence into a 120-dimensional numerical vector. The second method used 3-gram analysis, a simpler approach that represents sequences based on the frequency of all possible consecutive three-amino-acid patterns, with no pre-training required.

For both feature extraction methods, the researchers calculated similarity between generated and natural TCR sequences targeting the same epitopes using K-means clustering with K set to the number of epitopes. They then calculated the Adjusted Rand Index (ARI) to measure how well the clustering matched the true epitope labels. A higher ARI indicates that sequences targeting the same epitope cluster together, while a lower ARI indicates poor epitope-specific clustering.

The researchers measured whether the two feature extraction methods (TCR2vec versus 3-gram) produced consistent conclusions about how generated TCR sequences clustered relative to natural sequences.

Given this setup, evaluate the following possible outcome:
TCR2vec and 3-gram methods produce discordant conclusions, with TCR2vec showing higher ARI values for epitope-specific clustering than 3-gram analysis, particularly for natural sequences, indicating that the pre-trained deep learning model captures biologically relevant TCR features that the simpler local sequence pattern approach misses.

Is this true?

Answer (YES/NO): NO